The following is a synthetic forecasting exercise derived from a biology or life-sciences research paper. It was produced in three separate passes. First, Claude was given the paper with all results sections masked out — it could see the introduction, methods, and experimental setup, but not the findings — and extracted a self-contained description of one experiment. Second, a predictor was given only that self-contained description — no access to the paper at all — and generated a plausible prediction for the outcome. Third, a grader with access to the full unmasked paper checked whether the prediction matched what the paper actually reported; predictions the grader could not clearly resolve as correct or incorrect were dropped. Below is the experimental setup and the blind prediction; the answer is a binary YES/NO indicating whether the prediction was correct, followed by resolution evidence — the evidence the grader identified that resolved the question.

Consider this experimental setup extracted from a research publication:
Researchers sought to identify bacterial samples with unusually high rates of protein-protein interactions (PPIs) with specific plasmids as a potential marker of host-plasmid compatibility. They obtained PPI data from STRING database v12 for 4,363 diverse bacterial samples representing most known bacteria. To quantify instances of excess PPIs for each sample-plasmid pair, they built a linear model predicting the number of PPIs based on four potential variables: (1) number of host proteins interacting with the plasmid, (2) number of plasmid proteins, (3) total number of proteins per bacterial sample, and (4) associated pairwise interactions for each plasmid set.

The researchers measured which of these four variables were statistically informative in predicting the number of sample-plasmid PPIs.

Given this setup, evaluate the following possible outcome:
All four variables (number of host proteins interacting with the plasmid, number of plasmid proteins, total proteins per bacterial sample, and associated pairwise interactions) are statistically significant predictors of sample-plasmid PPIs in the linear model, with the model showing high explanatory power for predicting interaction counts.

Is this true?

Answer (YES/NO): NO